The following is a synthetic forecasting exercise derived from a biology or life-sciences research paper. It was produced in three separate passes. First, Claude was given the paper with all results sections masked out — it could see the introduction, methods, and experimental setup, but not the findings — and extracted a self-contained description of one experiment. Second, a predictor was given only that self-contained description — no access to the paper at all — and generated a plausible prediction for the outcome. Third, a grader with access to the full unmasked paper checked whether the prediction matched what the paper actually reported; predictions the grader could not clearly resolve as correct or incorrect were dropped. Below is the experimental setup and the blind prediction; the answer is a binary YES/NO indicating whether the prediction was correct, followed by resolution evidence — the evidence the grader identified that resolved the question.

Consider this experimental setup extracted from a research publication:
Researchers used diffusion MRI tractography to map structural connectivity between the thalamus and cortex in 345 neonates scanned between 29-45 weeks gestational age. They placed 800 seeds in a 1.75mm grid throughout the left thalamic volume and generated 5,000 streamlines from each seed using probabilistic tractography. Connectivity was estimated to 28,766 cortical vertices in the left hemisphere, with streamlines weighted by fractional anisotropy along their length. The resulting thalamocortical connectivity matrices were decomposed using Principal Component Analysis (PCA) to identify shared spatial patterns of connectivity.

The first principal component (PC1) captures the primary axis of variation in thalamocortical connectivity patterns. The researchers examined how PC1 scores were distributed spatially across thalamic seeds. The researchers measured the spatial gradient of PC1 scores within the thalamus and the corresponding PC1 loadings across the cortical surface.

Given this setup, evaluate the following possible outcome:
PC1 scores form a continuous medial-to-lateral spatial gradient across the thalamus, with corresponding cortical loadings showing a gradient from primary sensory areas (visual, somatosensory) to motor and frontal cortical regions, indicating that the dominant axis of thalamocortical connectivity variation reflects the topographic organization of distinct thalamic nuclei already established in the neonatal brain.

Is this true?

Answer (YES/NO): NO